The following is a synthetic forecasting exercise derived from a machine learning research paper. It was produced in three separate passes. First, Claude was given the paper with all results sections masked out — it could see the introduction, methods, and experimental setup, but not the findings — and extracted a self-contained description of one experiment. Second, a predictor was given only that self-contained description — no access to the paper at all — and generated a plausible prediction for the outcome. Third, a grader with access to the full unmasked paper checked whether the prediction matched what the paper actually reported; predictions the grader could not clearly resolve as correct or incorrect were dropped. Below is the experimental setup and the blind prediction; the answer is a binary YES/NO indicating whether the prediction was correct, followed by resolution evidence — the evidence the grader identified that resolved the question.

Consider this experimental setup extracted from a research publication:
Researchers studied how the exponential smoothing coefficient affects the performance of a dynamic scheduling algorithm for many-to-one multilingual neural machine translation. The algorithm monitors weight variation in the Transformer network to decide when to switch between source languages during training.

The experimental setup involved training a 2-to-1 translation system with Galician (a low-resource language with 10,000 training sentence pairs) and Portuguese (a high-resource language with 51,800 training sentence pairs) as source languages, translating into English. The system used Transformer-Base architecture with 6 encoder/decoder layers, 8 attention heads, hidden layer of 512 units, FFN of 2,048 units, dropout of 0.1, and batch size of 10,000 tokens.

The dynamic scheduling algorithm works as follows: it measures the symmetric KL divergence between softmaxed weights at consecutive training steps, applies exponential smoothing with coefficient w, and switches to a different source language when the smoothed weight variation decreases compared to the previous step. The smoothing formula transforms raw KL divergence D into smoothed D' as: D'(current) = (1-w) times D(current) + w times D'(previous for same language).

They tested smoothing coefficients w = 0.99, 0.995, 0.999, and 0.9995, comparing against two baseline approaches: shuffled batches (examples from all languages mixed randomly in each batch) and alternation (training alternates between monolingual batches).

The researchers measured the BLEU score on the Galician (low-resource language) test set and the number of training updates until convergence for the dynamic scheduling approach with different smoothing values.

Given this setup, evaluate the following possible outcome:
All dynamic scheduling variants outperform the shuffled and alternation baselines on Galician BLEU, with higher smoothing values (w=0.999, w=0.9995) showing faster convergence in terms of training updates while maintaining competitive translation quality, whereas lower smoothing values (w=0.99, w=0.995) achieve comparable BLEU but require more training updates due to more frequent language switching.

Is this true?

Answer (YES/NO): NO